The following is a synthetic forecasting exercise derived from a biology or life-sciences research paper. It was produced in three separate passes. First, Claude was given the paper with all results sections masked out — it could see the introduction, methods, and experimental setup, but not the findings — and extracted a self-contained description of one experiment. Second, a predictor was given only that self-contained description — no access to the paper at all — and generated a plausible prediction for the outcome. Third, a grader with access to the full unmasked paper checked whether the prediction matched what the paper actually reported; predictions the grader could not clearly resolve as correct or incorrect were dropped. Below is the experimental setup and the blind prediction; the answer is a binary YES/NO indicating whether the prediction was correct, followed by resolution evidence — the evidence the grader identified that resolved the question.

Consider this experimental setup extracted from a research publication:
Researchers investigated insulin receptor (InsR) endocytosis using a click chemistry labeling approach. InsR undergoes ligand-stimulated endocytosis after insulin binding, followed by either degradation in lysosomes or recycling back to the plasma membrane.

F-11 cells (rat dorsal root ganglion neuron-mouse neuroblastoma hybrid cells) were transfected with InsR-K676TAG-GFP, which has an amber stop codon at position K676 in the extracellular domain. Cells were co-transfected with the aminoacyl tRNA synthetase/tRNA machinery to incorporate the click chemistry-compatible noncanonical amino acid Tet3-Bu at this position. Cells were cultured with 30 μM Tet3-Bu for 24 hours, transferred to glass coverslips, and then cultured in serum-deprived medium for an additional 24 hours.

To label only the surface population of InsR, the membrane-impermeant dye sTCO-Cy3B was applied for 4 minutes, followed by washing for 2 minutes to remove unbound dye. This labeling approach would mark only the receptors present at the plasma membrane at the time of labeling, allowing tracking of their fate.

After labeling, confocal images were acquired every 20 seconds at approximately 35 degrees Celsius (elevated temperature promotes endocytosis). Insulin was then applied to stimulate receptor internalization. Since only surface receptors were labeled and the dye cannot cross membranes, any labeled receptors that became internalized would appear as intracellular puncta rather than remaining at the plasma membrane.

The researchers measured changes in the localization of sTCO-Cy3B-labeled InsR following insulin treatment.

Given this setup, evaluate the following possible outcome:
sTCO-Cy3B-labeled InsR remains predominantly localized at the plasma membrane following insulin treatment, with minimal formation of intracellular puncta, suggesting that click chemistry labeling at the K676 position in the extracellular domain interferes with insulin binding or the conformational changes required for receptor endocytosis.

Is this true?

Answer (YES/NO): NO